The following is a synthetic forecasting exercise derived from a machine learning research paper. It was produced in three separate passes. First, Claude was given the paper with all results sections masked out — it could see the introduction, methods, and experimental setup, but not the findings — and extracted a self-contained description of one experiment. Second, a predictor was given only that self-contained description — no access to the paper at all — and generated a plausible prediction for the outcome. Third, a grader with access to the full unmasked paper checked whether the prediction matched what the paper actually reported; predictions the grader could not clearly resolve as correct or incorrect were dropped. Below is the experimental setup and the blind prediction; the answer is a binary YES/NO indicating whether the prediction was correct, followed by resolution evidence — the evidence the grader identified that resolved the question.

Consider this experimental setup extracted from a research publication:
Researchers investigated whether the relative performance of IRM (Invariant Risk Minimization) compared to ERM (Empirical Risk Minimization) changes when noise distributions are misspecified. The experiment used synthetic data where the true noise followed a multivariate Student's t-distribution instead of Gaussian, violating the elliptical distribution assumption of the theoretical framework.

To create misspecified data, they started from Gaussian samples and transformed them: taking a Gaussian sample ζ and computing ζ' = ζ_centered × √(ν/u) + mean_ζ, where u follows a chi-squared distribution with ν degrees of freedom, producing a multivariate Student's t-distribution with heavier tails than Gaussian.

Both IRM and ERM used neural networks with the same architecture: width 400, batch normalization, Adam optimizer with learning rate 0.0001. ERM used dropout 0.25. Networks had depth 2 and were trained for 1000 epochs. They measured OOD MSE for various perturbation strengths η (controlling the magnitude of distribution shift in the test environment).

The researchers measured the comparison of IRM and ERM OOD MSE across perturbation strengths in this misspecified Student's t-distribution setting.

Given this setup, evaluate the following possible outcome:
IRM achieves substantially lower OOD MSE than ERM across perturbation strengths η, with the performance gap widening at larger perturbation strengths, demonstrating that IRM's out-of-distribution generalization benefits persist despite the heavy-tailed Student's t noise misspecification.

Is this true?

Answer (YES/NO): NO